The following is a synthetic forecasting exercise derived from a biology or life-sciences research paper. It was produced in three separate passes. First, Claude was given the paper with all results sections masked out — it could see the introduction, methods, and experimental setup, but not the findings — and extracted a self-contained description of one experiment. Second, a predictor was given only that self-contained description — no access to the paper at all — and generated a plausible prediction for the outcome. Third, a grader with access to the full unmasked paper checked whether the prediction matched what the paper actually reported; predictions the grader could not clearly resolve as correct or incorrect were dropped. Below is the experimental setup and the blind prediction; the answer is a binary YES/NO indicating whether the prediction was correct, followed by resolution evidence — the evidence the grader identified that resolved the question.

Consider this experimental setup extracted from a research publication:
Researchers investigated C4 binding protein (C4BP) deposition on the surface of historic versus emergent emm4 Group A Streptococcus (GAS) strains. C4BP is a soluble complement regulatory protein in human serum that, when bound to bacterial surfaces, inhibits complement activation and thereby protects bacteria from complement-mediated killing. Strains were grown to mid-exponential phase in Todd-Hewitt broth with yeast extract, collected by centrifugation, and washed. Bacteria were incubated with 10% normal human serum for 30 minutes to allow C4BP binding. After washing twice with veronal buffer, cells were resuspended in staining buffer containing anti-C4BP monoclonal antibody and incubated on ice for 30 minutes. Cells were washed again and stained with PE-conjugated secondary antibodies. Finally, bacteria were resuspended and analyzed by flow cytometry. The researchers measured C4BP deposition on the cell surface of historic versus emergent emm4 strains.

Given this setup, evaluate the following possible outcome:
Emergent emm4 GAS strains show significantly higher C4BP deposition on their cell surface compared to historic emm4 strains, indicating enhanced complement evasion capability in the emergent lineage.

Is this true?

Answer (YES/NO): NO